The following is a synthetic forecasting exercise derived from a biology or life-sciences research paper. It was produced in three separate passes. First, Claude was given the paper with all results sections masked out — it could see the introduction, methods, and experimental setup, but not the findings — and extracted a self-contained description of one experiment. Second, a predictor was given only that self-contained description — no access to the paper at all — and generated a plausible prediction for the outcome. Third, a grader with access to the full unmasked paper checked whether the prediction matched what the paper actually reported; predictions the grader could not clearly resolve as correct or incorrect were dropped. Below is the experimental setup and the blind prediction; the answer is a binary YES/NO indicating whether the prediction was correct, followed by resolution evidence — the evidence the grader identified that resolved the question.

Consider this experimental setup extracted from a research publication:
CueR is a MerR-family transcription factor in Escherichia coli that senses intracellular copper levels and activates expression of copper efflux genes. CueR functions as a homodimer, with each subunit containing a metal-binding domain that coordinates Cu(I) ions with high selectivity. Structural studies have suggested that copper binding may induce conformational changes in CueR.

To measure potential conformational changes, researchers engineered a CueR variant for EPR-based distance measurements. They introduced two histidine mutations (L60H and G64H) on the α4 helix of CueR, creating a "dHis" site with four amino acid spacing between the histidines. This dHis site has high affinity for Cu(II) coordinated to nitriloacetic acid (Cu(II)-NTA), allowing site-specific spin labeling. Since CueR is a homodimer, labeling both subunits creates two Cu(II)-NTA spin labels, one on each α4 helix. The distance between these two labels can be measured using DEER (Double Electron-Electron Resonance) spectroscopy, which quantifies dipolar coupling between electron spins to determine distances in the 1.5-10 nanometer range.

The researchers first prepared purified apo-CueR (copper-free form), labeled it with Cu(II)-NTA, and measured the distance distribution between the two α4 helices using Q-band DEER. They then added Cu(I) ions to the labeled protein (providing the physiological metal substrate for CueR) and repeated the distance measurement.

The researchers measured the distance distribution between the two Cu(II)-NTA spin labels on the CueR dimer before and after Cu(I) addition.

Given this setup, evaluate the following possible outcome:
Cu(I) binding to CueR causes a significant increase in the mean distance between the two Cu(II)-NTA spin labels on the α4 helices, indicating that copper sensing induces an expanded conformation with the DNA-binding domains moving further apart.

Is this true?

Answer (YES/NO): NO